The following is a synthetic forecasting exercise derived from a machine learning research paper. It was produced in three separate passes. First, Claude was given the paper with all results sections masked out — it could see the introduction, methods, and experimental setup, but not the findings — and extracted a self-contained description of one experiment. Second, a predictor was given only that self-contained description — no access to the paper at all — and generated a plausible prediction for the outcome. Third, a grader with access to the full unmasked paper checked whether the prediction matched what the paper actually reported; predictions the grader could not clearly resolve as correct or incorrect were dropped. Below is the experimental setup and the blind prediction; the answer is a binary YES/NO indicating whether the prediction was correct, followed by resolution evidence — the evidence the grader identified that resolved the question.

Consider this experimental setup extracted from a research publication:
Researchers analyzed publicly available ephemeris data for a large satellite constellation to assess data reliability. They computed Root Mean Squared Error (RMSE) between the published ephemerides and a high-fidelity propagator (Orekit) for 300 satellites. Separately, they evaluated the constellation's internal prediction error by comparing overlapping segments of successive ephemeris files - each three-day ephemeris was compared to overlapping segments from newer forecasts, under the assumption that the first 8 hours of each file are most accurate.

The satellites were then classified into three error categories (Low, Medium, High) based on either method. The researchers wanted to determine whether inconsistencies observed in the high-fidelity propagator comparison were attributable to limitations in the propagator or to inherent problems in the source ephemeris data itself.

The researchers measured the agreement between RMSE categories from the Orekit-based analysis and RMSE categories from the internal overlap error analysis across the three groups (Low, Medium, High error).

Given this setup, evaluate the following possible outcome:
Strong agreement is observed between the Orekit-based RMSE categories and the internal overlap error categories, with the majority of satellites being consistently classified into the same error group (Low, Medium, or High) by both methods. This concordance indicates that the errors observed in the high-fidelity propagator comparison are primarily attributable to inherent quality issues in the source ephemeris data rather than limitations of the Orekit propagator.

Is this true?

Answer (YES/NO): YES